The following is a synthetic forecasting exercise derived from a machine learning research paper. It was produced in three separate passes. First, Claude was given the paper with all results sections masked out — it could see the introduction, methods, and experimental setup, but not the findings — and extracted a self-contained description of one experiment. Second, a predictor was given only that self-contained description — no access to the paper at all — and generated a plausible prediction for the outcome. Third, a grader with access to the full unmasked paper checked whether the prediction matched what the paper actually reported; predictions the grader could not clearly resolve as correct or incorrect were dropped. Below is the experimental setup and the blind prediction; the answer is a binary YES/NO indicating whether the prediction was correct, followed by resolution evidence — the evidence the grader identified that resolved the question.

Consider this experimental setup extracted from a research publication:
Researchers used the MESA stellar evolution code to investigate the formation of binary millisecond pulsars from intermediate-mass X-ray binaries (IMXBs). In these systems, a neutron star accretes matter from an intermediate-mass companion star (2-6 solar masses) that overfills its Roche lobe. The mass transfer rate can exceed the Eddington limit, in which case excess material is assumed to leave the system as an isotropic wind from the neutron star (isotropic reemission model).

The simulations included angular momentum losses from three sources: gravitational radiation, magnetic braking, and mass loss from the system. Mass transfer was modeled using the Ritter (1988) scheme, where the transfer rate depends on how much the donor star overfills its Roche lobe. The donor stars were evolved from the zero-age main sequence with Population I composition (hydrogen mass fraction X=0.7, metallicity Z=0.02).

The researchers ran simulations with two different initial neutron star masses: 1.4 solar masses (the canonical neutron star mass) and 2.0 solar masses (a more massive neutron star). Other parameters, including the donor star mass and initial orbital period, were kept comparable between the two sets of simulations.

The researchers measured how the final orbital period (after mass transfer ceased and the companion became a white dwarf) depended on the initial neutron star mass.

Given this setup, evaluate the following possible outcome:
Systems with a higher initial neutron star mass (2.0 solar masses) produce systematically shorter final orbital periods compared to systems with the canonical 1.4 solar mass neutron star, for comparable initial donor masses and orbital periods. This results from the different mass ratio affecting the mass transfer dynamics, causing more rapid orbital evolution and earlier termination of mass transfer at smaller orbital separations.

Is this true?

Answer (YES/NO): NO